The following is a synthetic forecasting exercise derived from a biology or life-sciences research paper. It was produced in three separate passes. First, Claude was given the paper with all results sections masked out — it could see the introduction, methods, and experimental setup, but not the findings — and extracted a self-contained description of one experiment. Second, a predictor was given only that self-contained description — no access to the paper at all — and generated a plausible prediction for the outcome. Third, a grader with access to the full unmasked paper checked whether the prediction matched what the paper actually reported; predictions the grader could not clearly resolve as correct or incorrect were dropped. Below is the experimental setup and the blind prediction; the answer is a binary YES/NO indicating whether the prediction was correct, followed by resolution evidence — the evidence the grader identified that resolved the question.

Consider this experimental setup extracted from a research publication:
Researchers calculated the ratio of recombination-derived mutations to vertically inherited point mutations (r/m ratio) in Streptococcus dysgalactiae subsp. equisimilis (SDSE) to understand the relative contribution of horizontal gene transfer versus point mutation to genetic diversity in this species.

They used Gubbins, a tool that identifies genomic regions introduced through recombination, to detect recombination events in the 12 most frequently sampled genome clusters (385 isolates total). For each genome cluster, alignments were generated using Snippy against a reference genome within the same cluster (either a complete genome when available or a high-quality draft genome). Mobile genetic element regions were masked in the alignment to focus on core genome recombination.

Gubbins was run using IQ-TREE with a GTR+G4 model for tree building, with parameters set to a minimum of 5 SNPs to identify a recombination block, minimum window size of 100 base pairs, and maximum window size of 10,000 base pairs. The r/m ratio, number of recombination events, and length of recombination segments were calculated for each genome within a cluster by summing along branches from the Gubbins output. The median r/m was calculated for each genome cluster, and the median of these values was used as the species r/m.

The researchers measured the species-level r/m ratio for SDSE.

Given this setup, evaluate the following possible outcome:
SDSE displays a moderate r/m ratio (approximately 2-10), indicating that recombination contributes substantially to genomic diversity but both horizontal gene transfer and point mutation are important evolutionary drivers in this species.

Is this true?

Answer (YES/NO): YES